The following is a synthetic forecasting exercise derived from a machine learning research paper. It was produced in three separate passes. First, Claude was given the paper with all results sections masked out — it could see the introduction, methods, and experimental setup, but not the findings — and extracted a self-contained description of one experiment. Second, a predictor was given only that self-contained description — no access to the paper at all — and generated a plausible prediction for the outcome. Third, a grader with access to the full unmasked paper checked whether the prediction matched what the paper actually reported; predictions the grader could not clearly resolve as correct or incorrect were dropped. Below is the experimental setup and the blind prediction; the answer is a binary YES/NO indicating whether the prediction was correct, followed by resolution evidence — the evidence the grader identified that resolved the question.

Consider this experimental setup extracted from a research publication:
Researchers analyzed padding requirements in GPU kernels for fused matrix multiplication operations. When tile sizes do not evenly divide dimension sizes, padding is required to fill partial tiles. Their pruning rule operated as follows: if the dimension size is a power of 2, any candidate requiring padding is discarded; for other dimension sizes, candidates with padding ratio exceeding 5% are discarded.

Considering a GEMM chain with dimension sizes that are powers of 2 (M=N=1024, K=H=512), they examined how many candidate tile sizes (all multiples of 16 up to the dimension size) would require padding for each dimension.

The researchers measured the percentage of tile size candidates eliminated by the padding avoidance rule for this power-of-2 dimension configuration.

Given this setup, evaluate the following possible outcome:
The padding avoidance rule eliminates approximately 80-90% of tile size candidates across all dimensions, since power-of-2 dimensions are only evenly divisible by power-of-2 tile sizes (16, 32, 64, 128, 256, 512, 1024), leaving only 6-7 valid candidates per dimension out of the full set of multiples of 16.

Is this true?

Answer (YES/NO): NO